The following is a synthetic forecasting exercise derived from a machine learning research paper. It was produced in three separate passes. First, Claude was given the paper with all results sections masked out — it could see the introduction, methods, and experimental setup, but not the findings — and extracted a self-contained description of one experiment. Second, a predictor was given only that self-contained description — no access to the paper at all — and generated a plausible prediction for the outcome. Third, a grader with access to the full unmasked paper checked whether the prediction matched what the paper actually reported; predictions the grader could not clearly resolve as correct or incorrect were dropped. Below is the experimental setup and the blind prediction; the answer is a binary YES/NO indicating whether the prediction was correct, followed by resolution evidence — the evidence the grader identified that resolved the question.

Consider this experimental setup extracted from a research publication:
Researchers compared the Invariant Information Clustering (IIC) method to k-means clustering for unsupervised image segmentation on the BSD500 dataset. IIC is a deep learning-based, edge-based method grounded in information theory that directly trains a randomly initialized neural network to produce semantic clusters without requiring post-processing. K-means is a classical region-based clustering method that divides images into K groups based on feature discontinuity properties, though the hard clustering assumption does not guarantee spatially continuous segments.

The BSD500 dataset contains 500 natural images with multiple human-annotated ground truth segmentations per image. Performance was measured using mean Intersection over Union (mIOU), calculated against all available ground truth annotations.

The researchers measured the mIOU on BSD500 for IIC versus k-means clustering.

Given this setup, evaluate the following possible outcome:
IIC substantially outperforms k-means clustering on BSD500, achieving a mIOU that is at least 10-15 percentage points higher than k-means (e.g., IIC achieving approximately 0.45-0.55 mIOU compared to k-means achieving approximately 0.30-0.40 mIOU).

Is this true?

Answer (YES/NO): NO